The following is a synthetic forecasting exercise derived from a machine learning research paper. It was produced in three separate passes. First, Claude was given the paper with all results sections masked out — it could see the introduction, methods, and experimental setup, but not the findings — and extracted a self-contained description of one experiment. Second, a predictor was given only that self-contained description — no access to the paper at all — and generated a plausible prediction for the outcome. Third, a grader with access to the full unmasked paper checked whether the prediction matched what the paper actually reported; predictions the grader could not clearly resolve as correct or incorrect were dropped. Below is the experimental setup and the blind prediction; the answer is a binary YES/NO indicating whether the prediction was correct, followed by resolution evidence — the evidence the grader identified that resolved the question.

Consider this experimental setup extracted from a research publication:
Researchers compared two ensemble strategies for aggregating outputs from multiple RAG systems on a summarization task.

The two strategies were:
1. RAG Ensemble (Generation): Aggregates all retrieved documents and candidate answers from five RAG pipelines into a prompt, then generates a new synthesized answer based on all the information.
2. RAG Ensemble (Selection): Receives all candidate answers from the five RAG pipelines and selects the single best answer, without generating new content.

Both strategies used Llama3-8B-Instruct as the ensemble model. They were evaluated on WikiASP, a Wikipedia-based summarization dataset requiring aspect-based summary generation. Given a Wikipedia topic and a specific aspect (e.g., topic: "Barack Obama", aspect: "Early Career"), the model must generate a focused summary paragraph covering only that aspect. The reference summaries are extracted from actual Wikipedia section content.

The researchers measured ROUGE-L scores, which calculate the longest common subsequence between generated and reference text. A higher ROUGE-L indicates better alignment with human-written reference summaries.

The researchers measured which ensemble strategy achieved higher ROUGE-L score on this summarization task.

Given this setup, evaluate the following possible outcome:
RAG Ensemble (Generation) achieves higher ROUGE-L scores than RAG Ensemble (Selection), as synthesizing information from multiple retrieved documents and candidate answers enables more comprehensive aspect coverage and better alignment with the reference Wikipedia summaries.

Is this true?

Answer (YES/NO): NO